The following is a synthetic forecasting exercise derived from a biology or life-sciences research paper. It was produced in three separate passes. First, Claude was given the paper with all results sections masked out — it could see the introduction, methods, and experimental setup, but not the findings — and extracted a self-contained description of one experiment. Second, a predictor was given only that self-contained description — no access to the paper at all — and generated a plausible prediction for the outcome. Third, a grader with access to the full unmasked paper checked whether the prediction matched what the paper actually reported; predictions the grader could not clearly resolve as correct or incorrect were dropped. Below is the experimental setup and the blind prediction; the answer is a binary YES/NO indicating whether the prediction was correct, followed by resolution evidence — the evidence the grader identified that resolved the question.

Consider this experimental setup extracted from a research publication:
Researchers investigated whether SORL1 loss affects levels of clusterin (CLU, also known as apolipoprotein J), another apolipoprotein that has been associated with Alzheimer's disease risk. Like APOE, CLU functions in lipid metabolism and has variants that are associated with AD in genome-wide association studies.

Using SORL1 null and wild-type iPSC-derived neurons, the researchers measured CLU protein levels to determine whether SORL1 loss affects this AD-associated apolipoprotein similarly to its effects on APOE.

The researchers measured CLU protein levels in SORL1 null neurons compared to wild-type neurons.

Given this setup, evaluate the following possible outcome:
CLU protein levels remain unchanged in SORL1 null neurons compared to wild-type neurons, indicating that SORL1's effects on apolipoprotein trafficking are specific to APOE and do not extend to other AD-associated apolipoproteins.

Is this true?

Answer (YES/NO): NO